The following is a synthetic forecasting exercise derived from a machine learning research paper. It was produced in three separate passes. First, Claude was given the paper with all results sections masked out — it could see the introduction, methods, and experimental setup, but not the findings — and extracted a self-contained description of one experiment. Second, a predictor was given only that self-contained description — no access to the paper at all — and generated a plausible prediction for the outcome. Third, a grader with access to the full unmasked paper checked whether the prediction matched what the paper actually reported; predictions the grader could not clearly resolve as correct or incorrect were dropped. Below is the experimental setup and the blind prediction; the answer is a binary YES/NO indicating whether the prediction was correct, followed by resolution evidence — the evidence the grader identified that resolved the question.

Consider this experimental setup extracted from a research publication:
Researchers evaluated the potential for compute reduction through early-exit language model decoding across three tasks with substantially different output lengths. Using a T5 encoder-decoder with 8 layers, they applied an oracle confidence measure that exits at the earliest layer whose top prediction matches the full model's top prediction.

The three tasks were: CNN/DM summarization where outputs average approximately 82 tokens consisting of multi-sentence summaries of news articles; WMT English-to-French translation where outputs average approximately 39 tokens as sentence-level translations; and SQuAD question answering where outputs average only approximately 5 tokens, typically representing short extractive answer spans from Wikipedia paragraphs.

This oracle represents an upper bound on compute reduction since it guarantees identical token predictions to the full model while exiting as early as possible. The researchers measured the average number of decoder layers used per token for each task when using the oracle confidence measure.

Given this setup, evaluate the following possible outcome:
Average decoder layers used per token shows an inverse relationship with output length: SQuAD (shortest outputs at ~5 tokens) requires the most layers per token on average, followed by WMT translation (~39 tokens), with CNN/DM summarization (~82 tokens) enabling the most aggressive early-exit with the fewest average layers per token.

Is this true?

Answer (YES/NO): NO